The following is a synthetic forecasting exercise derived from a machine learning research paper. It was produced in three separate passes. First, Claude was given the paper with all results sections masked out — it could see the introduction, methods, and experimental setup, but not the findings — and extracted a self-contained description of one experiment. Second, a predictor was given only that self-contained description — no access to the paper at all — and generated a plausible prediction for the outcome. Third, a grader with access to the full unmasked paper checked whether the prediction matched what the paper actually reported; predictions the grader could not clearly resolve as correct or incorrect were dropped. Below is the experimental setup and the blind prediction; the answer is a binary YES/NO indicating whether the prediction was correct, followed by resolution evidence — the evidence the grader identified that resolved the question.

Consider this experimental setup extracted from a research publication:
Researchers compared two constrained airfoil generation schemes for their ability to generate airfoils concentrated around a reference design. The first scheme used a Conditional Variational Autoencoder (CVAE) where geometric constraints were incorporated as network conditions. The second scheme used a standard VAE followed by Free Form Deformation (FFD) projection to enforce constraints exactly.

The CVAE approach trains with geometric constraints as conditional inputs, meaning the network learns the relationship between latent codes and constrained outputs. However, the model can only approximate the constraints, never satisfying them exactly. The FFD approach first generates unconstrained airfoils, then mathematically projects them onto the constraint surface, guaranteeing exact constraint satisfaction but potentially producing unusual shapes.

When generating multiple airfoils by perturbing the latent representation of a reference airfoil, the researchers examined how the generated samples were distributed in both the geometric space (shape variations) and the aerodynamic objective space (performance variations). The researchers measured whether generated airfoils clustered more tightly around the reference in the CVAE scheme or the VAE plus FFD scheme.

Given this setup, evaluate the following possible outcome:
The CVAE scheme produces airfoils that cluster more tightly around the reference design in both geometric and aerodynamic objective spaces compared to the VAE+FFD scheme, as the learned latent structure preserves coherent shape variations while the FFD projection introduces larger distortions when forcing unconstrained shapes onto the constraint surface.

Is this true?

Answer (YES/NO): YES